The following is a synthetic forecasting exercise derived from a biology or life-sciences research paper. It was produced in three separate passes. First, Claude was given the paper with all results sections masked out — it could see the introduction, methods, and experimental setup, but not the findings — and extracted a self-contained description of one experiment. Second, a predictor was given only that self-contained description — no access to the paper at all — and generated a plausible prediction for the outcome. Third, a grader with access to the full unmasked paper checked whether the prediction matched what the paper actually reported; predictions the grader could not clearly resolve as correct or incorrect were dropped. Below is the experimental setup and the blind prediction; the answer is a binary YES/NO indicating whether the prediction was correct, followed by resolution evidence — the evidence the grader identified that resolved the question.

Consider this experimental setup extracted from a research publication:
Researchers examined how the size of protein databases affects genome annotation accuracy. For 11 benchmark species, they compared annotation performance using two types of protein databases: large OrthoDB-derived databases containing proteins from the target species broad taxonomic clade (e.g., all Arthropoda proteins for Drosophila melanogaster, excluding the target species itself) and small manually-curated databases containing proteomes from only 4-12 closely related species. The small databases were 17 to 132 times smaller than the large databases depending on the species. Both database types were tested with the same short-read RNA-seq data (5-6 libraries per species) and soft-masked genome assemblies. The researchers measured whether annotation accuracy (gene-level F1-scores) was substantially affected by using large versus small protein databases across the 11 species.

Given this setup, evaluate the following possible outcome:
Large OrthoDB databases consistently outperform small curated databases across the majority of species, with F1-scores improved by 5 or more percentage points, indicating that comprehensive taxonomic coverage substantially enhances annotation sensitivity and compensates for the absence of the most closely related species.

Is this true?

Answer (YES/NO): NO